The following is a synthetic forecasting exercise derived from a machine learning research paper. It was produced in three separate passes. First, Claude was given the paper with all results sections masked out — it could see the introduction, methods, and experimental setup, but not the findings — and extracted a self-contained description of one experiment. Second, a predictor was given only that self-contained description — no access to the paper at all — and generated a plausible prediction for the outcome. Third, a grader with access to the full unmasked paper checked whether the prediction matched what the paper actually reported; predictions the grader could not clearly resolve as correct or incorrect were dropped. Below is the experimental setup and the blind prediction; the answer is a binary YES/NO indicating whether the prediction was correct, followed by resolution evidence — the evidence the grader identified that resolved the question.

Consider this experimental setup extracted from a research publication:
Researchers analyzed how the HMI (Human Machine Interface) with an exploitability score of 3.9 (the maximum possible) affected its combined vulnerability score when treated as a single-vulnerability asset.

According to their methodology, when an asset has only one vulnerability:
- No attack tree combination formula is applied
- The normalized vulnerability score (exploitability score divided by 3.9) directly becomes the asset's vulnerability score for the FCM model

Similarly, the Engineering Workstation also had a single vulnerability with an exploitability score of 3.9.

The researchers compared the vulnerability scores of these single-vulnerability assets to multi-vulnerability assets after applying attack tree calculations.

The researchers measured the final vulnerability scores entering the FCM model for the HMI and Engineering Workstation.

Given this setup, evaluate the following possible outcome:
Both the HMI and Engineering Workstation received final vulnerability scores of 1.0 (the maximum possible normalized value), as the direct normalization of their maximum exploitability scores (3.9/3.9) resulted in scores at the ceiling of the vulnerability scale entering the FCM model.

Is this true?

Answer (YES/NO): YES